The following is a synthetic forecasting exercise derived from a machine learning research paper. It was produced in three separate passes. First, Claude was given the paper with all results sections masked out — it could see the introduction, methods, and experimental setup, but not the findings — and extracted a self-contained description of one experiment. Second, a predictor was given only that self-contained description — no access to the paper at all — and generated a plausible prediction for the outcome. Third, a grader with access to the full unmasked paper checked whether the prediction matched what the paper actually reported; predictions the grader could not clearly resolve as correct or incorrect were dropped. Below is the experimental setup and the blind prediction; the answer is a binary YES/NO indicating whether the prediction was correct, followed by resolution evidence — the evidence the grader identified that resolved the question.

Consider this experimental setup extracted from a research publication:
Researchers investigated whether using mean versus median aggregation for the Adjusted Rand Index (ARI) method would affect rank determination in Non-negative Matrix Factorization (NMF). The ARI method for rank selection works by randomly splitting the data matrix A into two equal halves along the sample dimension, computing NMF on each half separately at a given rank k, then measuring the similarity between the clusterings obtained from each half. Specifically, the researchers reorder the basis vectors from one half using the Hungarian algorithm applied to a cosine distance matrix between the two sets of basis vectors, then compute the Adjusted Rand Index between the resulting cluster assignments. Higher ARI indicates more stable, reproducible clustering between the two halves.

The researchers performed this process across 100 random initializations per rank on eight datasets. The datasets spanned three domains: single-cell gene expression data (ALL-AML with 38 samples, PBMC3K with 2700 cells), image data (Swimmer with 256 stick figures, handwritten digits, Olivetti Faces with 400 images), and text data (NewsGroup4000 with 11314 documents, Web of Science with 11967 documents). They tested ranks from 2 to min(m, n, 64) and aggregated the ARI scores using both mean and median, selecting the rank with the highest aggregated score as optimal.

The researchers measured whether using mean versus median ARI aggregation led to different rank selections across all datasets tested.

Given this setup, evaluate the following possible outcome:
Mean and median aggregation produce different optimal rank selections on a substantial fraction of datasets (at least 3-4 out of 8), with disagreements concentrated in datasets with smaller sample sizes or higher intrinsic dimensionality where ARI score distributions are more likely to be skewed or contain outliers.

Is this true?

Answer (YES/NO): NO